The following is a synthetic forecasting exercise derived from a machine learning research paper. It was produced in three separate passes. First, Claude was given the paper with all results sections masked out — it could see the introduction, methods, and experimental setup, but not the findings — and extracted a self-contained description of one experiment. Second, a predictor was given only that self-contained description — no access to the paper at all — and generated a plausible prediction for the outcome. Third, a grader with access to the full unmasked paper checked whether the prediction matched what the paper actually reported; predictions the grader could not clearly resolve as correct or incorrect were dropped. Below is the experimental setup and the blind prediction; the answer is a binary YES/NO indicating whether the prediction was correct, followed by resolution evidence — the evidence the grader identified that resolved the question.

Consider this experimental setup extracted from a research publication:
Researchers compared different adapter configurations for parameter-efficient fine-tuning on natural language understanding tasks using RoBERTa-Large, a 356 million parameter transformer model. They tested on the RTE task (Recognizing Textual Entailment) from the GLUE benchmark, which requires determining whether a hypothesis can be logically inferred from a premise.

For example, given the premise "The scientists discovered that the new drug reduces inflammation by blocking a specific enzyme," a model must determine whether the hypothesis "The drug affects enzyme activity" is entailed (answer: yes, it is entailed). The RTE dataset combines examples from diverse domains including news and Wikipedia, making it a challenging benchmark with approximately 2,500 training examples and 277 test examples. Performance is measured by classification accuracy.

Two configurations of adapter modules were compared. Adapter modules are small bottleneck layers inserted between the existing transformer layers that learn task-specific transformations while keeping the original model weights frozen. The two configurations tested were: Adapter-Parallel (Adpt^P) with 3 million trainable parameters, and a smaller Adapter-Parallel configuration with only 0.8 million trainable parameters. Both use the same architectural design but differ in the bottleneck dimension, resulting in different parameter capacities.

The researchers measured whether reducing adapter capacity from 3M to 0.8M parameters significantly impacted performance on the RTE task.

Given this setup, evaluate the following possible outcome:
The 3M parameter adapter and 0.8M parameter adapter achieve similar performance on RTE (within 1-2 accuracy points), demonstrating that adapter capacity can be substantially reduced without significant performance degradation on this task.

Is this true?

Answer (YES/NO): NO